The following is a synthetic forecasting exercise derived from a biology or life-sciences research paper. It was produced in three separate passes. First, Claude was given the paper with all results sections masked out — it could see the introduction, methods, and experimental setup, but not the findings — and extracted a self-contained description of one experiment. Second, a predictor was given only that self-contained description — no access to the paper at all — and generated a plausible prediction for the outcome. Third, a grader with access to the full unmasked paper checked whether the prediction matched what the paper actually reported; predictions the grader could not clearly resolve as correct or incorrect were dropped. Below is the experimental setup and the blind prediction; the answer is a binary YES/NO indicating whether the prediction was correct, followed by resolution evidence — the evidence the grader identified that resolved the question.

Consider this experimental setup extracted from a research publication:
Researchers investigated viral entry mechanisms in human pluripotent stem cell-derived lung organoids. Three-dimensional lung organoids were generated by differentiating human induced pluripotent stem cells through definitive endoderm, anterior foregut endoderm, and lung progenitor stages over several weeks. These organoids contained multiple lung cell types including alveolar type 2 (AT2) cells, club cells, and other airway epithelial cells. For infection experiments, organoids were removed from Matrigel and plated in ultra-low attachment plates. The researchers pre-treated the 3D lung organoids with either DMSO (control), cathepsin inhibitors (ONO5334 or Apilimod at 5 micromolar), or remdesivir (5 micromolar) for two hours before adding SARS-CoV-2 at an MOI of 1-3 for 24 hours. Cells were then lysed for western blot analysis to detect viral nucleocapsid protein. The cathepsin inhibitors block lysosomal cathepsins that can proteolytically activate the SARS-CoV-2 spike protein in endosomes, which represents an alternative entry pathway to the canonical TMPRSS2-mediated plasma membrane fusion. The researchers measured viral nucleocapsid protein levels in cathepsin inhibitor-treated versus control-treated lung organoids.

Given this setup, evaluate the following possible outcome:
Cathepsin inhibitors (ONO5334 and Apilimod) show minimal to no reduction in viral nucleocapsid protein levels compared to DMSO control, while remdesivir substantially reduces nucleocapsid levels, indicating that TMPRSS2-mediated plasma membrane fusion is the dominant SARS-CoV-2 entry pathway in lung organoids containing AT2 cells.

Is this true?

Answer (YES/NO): NO